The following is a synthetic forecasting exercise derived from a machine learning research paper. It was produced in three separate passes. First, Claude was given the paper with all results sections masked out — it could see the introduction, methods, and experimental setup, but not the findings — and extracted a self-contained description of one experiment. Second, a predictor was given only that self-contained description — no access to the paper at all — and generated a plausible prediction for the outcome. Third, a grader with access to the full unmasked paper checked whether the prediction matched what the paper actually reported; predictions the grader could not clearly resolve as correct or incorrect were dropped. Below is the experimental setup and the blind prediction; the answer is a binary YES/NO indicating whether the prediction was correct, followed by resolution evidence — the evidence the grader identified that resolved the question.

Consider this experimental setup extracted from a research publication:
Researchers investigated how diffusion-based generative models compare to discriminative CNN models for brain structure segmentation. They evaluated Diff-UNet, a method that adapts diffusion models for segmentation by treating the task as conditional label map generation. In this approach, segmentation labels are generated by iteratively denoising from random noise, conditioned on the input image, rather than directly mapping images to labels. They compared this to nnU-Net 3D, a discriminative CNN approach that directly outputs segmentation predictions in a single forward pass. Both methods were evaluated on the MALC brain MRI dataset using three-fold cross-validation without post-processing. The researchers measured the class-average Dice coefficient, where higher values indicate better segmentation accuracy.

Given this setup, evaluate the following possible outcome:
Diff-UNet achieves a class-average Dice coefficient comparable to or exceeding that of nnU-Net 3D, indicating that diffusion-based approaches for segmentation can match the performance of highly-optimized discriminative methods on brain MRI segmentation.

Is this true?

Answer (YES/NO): NO